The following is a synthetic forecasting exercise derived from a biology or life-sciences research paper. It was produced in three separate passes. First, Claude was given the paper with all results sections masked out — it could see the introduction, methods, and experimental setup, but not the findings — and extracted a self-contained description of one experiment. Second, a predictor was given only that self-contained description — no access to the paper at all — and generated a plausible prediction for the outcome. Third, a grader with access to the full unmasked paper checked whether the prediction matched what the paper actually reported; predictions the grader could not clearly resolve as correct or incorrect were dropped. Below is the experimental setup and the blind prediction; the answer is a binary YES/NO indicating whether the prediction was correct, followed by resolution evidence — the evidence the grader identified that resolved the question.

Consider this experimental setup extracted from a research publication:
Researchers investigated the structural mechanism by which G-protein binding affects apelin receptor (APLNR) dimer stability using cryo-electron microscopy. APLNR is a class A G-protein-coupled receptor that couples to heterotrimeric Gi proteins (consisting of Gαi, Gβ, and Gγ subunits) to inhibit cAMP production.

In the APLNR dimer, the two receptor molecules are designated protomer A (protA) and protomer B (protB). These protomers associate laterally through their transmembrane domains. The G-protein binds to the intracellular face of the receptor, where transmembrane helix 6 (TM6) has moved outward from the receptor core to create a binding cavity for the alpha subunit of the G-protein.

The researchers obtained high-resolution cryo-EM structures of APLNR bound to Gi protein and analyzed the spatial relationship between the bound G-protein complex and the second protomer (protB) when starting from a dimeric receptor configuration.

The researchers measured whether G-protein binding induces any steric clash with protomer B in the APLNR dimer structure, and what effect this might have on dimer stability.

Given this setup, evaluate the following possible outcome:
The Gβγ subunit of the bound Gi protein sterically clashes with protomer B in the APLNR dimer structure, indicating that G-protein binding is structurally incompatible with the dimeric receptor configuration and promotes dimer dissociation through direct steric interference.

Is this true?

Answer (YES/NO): YES